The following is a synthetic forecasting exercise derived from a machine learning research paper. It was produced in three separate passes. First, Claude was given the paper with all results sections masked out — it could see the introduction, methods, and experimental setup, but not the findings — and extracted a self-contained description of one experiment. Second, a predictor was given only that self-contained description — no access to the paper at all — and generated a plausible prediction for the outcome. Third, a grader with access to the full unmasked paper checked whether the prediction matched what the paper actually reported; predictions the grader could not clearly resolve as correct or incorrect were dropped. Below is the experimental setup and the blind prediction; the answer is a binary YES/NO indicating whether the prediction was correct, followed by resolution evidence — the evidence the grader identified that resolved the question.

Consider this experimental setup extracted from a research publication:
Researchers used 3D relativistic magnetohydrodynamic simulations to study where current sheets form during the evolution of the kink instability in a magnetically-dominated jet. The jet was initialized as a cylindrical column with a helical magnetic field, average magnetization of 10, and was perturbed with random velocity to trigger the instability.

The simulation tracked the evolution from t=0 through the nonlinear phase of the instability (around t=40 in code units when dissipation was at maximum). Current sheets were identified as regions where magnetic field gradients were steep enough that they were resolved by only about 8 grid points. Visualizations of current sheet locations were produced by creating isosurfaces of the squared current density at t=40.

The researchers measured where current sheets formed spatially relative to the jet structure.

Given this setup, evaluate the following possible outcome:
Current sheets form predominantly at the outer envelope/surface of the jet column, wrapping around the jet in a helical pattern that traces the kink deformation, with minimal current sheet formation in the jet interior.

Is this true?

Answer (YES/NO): YES